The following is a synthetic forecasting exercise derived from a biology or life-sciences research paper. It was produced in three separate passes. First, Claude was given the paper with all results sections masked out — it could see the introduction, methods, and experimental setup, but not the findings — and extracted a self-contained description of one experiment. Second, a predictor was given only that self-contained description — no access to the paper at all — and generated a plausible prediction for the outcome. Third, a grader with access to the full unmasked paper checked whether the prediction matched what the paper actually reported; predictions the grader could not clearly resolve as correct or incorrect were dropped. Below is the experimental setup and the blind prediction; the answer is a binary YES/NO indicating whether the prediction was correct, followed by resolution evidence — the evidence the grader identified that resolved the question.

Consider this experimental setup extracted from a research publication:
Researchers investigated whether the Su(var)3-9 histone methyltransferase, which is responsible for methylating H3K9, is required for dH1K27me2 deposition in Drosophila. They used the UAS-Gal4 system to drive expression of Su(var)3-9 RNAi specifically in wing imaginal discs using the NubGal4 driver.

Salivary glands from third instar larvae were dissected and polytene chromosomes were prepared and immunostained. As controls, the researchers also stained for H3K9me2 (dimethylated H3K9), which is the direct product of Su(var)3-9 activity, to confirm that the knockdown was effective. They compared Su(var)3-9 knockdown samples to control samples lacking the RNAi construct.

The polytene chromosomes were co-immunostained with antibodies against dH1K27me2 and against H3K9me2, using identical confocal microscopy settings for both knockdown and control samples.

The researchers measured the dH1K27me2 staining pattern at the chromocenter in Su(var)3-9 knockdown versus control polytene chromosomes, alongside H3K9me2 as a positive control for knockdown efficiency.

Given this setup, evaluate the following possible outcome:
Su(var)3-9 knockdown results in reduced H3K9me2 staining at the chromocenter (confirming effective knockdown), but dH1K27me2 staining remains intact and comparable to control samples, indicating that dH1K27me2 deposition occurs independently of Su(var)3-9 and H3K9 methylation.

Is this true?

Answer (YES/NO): YES